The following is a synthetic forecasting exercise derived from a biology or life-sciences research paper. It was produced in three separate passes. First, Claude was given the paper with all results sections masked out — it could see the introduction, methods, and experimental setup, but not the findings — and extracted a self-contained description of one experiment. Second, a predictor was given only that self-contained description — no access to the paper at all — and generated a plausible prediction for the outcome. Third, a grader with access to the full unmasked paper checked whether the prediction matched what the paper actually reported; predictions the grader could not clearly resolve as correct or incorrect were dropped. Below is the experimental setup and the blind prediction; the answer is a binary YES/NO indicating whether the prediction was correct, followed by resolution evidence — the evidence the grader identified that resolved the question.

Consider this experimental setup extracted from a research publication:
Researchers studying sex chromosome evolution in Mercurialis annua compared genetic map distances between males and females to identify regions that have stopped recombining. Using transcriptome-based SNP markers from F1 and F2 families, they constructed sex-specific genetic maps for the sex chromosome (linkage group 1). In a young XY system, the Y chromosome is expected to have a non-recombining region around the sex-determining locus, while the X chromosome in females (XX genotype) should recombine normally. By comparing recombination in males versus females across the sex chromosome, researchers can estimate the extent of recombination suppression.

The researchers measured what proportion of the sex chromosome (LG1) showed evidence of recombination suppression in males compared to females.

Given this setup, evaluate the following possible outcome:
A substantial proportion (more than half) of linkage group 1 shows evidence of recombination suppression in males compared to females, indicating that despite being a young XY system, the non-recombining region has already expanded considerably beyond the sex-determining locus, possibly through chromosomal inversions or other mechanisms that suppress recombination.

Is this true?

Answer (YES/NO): NO